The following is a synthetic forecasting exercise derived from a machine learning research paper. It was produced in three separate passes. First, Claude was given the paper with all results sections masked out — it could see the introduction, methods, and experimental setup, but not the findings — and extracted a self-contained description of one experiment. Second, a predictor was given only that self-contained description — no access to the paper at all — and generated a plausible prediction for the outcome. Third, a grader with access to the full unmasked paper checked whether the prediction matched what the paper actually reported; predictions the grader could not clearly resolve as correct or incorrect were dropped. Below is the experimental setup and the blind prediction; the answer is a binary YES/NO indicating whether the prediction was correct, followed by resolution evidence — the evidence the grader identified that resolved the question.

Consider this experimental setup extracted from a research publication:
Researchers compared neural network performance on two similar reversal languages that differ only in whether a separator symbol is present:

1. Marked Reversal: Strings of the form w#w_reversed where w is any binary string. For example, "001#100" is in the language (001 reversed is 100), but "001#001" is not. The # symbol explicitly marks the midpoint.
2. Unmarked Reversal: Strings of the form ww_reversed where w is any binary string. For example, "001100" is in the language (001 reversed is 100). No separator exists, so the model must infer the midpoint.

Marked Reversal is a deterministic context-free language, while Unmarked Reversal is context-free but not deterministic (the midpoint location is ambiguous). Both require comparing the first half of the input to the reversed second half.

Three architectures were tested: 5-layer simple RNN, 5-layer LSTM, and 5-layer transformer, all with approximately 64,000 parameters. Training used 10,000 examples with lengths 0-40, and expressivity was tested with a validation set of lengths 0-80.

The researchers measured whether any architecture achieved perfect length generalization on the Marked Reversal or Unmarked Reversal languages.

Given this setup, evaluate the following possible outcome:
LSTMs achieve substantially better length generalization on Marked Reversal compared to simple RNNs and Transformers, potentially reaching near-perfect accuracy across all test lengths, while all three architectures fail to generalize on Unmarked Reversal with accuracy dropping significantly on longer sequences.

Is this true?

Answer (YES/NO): NO